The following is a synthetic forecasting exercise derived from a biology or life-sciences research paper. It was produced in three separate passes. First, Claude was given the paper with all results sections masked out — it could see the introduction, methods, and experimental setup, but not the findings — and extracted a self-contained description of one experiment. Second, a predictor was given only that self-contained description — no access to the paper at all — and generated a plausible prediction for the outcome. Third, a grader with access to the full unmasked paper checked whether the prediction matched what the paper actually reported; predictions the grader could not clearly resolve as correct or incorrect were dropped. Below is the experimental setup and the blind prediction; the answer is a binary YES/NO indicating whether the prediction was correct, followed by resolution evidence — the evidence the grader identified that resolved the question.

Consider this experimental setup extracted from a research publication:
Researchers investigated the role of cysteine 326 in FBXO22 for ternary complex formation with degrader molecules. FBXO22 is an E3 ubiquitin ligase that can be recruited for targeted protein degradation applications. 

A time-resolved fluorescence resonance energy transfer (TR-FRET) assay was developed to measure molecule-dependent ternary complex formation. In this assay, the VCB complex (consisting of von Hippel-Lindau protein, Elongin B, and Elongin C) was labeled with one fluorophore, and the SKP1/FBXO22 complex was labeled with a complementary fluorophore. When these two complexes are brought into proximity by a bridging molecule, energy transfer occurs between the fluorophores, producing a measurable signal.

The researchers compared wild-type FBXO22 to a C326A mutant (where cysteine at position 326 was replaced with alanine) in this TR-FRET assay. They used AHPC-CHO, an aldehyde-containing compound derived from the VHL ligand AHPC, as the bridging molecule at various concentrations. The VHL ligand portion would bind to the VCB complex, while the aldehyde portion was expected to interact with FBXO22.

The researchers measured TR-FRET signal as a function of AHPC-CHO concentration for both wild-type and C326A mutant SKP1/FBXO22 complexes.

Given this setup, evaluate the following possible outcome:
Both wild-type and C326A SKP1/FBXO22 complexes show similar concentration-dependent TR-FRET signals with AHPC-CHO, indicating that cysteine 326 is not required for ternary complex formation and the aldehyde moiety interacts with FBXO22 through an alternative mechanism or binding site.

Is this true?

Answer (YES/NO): NO